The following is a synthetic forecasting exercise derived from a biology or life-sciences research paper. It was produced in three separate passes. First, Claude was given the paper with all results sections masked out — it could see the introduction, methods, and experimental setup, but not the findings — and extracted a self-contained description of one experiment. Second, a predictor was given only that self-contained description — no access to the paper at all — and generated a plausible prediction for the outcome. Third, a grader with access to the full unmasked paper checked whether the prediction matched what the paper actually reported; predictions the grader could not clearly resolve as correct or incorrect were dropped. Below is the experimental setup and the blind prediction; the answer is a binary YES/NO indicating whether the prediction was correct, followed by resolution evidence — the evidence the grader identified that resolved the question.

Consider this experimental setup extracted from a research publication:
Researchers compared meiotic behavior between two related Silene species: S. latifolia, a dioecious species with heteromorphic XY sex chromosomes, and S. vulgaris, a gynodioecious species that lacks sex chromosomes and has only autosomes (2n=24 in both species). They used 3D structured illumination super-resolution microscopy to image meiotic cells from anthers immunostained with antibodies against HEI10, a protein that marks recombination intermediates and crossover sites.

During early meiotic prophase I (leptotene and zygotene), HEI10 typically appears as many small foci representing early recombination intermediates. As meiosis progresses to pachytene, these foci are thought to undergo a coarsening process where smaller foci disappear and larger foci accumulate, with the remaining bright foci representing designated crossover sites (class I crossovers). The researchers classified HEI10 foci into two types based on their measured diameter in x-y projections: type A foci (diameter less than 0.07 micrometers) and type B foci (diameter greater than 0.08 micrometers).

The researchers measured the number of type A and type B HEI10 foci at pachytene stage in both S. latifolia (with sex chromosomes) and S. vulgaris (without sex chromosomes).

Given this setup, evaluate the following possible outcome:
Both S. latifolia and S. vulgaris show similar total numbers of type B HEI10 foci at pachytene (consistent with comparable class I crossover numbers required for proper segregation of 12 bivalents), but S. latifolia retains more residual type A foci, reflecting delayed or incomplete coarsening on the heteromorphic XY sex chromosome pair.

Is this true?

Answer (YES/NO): NO